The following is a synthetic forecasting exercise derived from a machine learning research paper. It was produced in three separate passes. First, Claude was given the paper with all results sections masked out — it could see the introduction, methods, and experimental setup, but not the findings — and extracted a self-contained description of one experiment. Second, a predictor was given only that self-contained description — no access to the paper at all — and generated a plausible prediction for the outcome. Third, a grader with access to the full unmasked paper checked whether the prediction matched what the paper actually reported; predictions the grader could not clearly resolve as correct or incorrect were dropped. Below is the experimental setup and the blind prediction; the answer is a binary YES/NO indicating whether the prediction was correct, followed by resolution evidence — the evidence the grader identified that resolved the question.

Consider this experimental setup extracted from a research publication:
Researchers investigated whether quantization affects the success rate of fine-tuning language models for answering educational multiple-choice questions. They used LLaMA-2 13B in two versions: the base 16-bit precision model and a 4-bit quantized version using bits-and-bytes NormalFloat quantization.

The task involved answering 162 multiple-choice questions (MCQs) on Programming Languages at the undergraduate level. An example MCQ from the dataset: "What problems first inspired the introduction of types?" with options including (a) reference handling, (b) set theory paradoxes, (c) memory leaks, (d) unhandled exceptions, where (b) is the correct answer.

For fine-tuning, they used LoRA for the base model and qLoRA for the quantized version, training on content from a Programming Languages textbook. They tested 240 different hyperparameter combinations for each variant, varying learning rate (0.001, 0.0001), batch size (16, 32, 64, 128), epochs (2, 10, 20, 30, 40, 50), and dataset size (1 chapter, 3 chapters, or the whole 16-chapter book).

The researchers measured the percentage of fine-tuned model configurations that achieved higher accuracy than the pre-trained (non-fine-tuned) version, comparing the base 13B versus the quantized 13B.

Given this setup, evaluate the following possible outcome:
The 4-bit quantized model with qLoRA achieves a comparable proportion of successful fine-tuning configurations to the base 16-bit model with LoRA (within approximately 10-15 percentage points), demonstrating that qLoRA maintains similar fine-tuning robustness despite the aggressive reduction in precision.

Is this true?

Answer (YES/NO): NO